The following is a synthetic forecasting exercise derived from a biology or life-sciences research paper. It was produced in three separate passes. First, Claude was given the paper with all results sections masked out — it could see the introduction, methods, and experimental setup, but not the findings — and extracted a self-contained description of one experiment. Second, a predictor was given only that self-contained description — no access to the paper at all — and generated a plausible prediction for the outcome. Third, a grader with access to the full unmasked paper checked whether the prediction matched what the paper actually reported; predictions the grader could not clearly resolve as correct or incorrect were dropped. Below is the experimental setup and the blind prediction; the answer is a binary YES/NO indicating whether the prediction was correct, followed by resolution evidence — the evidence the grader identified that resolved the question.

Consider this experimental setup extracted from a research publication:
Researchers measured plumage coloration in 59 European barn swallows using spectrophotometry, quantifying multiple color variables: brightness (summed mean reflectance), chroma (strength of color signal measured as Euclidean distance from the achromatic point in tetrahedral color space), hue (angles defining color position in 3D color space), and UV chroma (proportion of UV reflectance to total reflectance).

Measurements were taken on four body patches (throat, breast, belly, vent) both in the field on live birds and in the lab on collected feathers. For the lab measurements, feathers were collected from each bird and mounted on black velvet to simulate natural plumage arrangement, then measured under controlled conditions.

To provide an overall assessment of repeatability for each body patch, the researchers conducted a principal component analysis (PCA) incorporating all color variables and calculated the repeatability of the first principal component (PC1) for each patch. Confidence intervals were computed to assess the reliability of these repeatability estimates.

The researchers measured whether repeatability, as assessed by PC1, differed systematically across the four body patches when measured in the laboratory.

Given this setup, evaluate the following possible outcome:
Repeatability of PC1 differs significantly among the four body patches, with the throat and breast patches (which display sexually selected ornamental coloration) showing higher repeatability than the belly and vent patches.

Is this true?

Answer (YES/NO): NO